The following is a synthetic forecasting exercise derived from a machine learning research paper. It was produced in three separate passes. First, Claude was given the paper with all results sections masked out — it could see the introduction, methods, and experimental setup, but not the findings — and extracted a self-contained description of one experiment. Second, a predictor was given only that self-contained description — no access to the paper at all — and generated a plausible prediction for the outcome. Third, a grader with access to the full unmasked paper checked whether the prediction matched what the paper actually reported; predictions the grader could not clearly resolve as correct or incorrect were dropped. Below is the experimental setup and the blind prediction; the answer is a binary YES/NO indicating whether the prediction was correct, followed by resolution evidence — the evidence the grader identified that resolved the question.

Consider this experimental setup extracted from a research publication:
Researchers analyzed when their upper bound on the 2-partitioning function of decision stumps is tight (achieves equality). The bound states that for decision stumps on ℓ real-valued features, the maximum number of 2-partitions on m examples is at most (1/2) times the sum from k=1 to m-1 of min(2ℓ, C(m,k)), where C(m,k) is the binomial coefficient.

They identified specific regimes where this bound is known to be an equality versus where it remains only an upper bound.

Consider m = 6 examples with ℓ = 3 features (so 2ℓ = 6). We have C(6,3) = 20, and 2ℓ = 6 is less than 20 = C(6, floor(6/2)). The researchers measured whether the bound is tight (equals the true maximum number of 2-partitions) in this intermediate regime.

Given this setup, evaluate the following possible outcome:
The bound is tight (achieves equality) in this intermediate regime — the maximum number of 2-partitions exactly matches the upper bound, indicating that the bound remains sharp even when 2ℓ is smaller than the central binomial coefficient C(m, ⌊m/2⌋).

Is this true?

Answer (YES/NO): YES